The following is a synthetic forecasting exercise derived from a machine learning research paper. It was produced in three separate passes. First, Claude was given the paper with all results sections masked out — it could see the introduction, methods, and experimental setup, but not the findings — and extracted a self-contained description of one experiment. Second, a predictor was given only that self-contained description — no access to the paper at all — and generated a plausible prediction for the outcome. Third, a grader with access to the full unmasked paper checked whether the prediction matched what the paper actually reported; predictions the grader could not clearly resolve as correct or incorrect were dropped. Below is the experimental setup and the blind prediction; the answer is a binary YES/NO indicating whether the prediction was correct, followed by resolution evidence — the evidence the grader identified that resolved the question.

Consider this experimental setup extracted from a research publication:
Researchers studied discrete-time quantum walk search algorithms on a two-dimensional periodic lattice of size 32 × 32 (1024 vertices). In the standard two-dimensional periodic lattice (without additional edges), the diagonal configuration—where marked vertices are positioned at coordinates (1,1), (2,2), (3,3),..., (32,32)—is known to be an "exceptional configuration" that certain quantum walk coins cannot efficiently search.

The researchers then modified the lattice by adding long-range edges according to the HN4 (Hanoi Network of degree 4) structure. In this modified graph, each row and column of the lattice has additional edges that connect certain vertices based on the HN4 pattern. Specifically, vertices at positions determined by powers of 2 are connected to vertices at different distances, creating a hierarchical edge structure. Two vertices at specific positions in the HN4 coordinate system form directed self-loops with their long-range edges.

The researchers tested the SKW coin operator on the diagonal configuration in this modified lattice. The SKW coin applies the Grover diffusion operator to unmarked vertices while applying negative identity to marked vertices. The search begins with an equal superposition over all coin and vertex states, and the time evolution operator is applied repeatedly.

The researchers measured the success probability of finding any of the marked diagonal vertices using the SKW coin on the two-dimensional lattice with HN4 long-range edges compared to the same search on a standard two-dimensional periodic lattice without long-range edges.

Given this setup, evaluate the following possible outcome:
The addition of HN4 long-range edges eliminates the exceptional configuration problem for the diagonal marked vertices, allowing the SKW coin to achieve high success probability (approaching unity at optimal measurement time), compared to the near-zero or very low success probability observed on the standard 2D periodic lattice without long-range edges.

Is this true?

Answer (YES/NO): NO